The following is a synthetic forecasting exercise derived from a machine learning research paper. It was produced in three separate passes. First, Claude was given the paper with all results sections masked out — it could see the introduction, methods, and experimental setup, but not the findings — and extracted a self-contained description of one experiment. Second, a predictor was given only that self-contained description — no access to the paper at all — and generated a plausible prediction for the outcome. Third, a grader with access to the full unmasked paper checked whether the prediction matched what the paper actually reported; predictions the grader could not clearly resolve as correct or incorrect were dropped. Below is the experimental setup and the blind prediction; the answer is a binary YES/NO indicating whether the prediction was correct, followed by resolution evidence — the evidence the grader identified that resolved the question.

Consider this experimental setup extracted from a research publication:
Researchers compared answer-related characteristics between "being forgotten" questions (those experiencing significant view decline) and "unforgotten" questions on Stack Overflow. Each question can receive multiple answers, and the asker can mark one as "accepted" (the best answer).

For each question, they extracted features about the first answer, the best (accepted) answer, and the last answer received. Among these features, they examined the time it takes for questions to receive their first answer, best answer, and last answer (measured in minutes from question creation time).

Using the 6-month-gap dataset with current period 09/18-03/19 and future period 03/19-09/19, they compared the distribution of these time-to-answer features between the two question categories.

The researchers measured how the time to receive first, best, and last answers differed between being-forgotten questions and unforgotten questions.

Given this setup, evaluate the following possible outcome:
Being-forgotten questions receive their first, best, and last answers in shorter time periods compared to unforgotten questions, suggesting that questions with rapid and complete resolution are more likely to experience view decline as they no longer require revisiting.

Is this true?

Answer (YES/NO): YES